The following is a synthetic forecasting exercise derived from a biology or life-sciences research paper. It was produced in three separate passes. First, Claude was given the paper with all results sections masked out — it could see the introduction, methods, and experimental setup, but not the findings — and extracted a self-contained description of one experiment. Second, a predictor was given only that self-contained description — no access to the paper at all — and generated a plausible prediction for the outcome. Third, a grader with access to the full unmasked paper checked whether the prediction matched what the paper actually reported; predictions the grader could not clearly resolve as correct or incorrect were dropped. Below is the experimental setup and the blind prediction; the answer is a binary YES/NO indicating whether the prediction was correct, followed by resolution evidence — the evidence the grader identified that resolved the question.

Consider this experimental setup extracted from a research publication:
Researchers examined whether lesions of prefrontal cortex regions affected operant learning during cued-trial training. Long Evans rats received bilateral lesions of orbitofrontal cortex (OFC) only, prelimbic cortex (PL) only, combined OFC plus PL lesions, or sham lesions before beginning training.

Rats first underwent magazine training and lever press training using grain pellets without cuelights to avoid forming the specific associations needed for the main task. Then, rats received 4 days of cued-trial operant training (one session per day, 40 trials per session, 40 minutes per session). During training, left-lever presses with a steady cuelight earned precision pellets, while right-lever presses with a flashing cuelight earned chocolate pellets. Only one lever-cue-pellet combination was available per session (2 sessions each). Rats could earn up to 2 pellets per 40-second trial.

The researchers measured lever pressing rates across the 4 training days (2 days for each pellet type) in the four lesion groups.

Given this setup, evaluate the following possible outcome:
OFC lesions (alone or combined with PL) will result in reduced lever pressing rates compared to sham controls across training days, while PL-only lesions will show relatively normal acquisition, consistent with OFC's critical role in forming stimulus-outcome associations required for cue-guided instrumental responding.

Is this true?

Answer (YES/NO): NO